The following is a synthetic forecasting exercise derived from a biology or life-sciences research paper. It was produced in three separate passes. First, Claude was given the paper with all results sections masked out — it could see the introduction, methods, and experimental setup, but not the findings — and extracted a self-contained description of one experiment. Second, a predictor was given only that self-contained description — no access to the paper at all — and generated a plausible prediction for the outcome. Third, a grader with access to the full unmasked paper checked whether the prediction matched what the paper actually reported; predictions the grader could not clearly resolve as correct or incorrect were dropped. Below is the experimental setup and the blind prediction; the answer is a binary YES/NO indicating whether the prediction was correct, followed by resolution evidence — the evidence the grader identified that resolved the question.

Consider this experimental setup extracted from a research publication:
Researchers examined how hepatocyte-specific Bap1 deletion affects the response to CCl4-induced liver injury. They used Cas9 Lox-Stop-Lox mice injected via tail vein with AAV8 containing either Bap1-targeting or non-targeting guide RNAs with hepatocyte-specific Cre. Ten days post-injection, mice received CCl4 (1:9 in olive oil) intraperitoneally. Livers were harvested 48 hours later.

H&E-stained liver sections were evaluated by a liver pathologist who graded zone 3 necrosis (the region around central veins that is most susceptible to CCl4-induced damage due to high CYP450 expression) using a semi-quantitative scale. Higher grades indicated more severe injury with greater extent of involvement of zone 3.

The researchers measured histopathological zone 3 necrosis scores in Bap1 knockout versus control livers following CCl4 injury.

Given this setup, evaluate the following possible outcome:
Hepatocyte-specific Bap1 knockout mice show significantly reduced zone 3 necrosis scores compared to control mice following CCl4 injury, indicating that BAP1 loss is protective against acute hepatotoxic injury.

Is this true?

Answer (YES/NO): NO